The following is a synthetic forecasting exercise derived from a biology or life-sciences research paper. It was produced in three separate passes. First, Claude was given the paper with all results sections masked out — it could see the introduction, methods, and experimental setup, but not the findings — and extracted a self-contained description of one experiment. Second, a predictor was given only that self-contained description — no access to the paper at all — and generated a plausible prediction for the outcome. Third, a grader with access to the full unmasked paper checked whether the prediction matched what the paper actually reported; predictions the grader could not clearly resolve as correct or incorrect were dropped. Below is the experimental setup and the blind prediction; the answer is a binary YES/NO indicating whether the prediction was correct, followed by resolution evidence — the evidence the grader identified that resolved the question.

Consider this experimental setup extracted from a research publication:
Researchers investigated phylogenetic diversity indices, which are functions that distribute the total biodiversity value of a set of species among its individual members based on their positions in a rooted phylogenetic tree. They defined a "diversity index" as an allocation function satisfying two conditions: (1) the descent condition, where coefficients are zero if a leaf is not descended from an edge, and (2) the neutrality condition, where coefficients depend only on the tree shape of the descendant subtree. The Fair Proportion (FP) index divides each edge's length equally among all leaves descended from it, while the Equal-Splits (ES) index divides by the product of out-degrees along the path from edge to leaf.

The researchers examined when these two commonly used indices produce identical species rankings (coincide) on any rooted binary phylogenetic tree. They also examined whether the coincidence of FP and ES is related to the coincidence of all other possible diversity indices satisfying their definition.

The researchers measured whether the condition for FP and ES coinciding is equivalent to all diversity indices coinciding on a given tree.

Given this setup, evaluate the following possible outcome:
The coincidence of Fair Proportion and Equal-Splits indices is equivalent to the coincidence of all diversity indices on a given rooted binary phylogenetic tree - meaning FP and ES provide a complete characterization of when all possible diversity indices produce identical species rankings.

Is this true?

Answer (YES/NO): YES